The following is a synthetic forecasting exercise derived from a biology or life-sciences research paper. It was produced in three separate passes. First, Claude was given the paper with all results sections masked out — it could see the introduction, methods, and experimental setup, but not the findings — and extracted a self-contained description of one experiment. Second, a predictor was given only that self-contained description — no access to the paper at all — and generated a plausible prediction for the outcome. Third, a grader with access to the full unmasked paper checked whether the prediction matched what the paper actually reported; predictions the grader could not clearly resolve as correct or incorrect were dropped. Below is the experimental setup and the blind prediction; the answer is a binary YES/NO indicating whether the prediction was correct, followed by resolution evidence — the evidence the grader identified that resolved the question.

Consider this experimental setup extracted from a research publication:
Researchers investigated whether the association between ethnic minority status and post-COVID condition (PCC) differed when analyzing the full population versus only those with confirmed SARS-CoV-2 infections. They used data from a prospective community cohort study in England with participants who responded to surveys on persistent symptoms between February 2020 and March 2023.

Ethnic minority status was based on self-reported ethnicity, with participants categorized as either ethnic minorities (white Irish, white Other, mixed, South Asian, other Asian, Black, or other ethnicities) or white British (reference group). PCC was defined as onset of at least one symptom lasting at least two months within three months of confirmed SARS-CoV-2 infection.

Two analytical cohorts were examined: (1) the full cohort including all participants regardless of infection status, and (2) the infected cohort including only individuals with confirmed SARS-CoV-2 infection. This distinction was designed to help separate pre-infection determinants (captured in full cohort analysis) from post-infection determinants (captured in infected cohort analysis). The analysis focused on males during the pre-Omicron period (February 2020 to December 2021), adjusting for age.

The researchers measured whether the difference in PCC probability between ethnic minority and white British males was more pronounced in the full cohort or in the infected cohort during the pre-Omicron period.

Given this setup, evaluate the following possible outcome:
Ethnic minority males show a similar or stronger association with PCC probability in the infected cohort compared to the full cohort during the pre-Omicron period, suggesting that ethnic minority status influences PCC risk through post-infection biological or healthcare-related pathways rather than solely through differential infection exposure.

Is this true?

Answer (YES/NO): YES